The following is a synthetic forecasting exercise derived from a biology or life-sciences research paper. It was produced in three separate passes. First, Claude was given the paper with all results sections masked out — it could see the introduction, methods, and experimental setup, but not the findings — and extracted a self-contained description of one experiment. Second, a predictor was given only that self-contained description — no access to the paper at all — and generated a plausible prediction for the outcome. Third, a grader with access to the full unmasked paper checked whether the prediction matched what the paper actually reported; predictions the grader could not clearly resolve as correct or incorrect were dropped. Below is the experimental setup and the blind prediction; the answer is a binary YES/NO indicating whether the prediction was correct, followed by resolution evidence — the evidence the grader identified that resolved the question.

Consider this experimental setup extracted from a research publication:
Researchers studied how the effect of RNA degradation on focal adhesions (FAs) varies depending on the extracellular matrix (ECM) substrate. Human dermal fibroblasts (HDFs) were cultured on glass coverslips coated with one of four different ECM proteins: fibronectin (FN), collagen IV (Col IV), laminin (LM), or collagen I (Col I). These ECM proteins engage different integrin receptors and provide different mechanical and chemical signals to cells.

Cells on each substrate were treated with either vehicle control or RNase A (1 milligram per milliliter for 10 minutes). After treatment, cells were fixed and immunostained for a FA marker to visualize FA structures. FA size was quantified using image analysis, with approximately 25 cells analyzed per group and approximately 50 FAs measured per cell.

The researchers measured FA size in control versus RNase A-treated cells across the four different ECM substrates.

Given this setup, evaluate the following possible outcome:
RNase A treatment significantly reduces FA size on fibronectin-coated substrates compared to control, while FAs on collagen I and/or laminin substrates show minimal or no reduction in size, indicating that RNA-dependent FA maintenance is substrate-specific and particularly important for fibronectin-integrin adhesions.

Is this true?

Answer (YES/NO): NO